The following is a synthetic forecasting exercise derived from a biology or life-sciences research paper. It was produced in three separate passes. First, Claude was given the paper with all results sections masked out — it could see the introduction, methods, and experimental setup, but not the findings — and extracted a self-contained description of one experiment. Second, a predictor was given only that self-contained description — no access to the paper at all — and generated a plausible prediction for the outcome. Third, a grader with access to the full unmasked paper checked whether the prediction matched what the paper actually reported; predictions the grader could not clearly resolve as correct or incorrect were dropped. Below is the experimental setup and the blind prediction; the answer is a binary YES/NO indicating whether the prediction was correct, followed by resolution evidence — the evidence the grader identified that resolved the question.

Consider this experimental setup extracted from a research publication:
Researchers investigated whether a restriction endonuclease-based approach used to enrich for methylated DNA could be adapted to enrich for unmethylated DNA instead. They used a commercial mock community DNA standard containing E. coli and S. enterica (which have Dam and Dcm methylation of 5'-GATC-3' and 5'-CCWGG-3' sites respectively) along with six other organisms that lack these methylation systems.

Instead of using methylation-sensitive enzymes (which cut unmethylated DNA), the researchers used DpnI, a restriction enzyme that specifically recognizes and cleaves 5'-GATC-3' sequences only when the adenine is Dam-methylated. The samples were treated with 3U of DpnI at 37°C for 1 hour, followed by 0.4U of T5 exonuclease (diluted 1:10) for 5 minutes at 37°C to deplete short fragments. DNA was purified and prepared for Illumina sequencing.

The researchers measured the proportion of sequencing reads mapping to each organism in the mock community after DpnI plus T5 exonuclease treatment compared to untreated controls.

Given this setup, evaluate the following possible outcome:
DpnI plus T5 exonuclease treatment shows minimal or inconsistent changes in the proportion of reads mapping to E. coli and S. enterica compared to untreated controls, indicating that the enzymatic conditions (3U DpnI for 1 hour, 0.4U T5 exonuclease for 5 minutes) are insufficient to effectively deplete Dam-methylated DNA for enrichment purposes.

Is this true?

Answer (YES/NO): NO